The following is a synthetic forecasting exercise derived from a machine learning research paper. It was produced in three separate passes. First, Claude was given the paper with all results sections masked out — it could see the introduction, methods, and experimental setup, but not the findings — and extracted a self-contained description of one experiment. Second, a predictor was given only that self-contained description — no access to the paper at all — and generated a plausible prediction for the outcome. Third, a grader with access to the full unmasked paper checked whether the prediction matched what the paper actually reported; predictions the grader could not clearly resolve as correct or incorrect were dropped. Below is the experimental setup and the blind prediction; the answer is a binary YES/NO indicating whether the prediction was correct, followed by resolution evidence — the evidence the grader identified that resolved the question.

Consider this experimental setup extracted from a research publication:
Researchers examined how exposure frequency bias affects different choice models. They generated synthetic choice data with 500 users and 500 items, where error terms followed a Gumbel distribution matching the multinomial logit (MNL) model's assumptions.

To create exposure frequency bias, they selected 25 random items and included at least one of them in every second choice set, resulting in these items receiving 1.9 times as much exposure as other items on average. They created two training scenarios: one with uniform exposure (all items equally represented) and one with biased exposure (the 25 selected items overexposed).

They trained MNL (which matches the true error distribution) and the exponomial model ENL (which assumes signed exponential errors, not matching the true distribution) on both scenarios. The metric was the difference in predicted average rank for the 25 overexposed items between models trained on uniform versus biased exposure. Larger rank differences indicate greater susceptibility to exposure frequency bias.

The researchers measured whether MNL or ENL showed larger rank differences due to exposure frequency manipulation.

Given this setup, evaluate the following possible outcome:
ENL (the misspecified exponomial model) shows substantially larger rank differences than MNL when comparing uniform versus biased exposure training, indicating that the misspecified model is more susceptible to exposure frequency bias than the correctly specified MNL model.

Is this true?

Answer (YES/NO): NO